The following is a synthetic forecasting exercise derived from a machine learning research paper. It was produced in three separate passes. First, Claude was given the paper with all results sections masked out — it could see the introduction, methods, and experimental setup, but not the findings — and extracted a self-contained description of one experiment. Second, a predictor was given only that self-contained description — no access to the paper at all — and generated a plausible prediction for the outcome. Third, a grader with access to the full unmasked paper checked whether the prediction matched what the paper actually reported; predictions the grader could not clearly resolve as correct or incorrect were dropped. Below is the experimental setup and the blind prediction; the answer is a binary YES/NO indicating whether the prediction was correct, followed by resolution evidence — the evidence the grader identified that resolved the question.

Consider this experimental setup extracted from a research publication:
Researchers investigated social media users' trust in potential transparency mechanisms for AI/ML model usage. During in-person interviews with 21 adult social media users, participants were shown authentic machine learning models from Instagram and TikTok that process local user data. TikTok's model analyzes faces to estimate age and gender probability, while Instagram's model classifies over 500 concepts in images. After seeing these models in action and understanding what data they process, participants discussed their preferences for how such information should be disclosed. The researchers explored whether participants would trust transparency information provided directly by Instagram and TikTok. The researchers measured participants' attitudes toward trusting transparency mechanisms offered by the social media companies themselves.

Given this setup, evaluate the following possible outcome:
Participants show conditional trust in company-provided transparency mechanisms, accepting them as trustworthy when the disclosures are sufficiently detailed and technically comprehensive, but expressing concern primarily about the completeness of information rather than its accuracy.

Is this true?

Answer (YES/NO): NO